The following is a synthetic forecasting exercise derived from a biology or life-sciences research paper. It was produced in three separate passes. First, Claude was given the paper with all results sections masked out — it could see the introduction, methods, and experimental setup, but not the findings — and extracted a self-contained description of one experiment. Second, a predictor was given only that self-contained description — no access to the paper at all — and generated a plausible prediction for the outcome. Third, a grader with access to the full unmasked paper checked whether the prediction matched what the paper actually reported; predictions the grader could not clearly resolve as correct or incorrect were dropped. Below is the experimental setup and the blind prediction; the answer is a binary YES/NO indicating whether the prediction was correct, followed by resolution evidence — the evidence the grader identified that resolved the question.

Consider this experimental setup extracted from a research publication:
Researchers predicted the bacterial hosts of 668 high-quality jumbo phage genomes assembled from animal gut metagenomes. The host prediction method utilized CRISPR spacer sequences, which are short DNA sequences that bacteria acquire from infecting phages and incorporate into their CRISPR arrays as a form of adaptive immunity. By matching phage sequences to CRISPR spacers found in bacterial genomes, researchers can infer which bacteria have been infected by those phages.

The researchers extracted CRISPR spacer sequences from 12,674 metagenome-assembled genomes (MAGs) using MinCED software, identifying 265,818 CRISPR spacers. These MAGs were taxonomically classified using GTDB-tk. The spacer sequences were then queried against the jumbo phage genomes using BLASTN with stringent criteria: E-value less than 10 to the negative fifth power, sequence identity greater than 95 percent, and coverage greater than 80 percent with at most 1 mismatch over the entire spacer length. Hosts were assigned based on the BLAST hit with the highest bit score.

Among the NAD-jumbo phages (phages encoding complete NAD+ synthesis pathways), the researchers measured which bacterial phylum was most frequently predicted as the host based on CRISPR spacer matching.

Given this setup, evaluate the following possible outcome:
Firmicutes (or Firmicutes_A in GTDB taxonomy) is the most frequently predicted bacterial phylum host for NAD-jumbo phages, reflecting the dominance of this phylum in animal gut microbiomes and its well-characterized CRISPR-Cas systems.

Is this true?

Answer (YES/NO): NO